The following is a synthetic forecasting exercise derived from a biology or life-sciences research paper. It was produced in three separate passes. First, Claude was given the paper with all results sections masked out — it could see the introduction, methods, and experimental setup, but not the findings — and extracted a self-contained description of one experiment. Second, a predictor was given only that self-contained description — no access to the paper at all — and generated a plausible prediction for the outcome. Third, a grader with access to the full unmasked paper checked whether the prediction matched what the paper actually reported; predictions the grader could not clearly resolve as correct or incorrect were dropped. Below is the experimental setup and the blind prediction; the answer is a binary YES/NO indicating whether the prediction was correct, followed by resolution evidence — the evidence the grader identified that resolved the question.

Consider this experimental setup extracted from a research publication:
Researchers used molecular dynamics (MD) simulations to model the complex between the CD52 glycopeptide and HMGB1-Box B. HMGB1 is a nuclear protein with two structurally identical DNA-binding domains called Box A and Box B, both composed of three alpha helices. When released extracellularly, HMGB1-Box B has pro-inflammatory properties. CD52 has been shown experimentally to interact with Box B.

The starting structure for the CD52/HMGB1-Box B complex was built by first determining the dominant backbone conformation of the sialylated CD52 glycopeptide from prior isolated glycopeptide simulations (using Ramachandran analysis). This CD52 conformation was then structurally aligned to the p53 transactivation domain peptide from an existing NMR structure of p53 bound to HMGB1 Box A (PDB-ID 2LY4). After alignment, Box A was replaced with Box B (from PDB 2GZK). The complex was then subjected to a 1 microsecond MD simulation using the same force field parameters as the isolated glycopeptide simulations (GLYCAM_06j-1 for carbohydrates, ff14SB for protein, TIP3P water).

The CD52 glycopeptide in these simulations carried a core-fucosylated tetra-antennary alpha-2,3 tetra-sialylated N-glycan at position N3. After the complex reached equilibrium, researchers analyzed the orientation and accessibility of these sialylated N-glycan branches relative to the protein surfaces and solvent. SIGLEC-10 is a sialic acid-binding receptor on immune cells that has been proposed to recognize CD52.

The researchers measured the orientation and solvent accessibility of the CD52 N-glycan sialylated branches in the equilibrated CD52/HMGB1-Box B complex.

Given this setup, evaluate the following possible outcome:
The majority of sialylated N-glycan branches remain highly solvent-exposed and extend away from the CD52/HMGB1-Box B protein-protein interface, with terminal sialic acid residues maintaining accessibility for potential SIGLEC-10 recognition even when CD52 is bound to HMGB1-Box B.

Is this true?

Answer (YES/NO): YES